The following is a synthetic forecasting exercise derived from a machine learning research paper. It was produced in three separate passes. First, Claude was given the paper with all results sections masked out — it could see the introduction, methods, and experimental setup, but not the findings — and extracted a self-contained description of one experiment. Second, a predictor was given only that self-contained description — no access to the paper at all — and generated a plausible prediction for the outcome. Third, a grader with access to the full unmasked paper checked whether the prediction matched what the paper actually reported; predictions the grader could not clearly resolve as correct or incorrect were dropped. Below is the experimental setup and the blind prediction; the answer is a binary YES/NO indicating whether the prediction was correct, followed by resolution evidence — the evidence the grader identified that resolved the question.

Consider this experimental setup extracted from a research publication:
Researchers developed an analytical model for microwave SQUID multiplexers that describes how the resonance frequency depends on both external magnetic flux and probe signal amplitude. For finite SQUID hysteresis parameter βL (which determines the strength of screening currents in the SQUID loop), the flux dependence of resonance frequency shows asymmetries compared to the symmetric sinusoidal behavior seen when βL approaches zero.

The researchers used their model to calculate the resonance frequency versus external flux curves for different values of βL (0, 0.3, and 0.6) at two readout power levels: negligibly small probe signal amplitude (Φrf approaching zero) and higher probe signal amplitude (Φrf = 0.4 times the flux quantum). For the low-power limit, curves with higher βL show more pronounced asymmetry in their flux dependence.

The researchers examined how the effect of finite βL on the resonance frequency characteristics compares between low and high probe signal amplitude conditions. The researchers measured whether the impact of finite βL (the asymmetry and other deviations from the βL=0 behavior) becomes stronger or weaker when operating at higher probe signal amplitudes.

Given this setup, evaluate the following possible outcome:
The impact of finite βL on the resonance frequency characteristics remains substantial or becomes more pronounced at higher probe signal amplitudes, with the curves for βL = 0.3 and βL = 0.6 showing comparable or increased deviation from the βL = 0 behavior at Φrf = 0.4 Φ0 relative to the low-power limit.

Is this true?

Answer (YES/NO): NO